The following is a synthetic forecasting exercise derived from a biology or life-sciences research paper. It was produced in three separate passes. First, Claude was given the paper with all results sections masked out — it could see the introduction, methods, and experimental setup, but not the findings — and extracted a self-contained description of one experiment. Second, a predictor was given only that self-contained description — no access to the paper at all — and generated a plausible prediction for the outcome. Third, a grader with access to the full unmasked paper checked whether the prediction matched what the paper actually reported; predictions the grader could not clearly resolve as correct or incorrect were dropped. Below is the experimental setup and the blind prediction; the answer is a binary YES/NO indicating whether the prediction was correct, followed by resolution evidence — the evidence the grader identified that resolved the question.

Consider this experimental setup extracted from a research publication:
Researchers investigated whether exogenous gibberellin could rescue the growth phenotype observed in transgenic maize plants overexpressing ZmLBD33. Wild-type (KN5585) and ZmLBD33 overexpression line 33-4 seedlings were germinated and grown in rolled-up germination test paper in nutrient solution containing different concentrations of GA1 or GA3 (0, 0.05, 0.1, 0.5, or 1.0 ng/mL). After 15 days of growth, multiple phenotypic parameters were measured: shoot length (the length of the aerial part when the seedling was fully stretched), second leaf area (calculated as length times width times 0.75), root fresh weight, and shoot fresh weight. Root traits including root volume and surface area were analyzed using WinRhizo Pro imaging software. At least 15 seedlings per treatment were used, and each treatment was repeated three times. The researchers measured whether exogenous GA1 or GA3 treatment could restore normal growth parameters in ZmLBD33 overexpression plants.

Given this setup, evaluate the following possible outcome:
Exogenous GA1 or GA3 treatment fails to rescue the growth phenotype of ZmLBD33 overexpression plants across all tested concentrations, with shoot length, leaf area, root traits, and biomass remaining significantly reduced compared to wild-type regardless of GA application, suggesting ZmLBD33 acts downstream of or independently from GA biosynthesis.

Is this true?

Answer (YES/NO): NO